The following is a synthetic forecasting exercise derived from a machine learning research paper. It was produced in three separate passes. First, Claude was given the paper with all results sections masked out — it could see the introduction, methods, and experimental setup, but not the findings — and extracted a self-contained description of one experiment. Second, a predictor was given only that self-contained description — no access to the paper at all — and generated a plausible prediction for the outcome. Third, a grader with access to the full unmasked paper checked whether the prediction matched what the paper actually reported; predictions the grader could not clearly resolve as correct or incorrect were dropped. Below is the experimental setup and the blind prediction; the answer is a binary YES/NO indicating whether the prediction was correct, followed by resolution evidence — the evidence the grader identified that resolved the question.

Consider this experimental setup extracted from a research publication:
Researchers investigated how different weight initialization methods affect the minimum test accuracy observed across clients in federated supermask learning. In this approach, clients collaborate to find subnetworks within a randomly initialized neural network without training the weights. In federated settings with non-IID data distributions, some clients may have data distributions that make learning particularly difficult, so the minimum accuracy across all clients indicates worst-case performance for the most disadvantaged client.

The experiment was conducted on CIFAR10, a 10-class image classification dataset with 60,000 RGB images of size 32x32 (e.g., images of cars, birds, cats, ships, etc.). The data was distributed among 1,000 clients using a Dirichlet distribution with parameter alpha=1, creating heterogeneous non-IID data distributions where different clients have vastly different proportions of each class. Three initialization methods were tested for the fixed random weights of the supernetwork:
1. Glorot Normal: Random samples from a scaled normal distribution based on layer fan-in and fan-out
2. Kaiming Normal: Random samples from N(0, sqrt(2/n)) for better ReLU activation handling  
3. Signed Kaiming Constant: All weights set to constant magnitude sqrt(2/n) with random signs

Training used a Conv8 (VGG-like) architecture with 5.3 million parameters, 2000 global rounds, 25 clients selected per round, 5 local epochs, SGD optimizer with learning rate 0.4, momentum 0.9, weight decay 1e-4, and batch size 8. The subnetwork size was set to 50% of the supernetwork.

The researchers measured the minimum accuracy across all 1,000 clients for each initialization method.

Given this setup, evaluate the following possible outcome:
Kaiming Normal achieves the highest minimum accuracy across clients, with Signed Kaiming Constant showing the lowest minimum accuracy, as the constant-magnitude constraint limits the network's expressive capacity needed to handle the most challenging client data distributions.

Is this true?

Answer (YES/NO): NO